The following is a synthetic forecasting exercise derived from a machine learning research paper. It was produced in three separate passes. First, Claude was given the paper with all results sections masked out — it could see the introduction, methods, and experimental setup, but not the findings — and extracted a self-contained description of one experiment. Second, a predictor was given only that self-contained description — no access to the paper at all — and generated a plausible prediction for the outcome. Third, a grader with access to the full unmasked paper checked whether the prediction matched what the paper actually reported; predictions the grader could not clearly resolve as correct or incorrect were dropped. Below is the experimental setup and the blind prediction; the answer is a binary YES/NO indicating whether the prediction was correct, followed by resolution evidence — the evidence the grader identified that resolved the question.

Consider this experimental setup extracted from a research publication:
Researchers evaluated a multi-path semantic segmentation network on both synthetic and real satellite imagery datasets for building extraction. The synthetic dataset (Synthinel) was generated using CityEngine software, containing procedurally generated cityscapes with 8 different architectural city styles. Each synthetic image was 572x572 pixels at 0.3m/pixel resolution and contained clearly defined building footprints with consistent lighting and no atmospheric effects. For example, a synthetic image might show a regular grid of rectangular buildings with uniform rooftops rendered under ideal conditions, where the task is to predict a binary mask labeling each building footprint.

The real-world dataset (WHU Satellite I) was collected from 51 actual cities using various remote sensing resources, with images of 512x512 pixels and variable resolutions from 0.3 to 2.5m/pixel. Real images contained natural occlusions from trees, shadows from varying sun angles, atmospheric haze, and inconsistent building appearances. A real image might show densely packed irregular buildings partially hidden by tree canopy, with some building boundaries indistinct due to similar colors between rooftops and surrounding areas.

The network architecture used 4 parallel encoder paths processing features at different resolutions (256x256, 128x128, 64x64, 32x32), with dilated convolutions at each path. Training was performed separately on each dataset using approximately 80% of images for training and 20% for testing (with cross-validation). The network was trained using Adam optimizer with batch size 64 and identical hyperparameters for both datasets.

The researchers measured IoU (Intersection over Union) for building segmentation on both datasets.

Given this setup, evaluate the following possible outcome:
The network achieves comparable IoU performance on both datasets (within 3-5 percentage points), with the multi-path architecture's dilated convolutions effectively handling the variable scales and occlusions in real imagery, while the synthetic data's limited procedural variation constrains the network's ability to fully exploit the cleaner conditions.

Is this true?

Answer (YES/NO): NO